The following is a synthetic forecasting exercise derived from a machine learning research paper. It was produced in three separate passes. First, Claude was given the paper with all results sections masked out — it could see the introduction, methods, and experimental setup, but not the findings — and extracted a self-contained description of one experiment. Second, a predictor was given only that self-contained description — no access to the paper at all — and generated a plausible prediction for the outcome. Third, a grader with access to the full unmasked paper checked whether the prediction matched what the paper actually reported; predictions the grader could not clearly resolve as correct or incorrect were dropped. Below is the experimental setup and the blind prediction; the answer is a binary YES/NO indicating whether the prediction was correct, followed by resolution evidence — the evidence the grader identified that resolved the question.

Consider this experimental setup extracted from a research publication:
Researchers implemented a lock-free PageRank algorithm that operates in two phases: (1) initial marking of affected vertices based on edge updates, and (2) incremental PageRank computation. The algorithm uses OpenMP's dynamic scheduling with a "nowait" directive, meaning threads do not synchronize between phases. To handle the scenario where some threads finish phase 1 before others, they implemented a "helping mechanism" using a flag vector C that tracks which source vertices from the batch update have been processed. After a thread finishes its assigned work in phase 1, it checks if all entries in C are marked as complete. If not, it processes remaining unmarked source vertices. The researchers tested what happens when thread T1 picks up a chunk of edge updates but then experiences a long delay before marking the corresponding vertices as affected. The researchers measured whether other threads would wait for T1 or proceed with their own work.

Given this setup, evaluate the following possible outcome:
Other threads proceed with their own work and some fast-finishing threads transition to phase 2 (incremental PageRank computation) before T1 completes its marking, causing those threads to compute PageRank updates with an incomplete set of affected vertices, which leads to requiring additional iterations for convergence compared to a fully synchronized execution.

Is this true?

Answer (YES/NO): NO